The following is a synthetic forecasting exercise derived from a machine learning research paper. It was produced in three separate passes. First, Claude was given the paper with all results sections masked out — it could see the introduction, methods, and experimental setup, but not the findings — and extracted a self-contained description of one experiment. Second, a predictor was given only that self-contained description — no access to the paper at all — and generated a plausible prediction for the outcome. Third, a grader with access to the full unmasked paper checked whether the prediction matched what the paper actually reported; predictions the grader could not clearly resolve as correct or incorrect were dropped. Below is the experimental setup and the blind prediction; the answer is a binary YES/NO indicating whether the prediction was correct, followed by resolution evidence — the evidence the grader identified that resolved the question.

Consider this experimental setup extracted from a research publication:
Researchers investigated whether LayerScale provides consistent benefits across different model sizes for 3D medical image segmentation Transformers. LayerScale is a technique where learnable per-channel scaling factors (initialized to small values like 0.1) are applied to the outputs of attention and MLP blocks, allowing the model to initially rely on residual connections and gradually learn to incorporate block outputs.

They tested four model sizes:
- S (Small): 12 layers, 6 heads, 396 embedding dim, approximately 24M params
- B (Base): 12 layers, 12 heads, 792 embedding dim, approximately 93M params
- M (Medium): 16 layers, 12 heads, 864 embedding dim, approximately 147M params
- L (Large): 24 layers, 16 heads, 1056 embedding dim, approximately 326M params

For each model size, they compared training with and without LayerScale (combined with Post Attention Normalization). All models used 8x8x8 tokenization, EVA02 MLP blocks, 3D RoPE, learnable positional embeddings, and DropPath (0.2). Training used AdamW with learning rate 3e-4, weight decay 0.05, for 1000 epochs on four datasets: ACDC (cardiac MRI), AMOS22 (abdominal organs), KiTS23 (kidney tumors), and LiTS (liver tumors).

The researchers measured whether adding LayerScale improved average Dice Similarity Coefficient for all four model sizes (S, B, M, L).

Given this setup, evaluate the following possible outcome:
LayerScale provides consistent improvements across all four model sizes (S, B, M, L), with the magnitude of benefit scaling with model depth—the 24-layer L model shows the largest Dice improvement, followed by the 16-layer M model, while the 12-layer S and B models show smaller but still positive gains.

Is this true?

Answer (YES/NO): NO